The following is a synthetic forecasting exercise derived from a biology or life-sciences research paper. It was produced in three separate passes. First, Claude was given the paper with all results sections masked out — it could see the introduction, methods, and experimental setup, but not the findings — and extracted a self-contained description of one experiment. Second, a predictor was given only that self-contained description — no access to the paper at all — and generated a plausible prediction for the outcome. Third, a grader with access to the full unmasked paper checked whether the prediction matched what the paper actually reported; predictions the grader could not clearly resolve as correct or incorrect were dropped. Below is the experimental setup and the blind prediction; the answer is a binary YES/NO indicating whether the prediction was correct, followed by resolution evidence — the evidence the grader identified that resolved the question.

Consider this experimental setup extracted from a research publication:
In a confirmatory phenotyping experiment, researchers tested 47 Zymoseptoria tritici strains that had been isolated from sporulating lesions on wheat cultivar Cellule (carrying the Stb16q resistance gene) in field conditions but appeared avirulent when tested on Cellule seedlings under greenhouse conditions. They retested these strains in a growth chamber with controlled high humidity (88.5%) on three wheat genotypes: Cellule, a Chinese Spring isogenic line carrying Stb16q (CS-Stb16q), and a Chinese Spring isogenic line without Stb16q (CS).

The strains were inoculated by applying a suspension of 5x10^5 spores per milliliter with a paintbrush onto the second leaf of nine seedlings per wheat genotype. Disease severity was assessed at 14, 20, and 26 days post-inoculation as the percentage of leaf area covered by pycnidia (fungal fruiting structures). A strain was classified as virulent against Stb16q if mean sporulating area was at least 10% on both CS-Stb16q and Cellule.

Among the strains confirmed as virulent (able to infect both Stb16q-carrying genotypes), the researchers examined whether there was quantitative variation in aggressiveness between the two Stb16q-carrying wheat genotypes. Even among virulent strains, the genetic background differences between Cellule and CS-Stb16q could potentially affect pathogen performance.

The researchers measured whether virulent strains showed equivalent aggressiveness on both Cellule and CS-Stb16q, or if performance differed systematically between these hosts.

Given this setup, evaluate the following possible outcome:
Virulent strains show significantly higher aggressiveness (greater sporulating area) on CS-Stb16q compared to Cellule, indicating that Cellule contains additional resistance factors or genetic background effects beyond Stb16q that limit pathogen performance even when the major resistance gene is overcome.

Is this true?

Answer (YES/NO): YES